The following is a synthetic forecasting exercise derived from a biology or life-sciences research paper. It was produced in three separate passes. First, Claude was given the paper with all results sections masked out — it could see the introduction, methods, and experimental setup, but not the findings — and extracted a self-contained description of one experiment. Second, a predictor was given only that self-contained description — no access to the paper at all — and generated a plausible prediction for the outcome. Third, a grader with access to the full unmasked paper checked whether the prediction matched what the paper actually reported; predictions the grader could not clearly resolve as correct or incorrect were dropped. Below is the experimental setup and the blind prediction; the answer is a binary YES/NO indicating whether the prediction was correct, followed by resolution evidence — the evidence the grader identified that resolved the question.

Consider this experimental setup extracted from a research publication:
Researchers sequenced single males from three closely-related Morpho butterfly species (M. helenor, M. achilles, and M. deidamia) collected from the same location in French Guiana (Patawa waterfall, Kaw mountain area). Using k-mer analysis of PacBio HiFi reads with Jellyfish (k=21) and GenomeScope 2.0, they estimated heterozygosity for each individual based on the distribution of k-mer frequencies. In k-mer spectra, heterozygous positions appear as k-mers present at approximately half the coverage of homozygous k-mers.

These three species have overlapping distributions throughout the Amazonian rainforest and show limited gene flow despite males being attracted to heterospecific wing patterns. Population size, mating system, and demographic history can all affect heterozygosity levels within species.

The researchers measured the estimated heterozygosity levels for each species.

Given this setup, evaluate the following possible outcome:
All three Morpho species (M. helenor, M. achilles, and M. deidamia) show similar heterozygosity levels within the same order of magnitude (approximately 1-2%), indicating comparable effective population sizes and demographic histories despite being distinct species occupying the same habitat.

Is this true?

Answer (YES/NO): NO